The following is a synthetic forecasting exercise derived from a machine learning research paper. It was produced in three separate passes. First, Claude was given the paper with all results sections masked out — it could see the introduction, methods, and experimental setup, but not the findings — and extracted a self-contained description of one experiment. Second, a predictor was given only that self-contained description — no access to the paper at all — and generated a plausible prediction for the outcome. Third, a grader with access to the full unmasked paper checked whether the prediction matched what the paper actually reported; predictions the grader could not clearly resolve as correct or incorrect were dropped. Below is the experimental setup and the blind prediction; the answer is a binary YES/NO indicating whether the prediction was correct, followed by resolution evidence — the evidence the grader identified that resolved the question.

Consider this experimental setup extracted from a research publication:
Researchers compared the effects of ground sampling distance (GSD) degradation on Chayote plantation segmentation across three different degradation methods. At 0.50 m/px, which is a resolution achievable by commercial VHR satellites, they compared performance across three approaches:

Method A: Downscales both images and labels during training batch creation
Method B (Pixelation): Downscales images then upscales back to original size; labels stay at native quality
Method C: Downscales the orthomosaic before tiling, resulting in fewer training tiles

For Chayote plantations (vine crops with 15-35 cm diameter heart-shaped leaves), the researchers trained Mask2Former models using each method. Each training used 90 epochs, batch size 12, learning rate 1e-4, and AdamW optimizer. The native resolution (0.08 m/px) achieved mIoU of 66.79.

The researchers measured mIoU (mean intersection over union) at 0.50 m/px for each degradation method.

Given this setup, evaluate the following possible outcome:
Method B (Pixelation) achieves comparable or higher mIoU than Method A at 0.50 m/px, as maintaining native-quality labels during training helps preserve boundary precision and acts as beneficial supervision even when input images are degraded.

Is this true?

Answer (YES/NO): YES